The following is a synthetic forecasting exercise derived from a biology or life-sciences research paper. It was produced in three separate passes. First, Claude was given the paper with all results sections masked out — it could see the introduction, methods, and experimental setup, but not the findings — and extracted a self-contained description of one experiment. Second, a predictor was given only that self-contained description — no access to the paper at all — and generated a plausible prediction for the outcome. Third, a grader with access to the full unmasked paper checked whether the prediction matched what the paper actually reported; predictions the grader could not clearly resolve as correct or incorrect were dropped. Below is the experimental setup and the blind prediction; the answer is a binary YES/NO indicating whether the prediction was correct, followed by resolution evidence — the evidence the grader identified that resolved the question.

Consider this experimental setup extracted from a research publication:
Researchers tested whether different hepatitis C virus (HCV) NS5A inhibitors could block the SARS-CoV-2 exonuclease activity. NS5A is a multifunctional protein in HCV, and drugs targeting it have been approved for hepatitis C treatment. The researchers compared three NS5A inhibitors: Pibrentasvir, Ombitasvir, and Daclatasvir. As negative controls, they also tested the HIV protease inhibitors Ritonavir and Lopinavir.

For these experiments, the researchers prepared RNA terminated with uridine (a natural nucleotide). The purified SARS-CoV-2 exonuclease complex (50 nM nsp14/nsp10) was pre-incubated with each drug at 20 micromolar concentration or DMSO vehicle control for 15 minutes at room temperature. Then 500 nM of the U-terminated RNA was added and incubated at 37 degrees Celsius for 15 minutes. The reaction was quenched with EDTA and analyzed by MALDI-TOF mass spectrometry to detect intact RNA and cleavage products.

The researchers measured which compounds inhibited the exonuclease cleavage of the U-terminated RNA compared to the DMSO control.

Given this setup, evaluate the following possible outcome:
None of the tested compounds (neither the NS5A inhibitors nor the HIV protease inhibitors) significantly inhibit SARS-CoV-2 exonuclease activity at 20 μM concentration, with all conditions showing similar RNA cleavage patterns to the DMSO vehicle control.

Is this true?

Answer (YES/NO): NO